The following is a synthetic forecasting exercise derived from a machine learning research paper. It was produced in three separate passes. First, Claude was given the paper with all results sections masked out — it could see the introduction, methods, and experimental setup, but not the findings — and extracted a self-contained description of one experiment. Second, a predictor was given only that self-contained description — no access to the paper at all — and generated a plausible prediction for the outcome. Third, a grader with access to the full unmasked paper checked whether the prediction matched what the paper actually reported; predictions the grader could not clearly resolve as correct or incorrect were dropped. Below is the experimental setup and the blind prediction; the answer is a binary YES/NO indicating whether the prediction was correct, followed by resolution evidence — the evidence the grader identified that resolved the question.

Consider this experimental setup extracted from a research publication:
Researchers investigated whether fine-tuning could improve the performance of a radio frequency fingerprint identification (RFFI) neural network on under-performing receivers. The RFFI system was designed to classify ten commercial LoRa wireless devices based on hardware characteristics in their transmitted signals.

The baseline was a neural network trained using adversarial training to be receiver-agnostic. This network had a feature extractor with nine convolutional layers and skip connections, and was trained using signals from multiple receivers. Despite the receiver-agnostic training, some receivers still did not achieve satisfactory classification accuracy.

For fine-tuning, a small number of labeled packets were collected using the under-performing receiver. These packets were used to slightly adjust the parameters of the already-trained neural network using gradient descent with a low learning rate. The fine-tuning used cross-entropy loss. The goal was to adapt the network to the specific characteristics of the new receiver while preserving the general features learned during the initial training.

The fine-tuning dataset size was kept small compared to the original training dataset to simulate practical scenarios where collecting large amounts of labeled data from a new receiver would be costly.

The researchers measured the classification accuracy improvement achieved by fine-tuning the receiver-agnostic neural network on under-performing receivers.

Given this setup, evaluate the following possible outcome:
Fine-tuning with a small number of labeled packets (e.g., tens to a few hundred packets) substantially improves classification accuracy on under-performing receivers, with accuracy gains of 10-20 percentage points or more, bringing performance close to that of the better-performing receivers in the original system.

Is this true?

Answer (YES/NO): YES